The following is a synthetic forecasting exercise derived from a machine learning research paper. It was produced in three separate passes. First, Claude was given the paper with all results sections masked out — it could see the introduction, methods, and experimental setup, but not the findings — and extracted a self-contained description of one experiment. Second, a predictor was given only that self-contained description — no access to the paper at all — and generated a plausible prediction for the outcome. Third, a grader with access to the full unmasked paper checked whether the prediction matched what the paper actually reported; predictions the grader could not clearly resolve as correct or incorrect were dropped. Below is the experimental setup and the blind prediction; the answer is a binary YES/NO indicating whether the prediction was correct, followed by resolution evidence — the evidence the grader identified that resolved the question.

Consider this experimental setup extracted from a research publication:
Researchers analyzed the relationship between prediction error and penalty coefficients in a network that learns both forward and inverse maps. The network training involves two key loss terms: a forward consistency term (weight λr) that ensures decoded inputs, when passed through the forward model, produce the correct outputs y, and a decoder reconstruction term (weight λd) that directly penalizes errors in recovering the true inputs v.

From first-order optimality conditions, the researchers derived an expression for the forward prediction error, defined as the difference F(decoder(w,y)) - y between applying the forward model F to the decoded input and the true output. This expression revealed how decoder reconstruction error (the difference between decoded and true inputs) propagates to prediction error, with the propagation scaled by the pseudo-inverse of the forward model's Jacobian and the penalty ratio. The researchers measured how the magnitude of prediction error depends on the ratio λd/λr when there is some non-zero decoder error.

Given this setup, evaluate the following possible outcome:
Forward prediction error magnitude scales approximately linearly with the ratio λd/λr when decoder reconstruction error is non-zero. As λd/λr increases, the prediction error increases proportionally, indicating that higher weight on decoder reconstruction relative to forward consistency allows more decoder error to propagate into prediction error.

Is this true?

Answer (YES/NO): YES